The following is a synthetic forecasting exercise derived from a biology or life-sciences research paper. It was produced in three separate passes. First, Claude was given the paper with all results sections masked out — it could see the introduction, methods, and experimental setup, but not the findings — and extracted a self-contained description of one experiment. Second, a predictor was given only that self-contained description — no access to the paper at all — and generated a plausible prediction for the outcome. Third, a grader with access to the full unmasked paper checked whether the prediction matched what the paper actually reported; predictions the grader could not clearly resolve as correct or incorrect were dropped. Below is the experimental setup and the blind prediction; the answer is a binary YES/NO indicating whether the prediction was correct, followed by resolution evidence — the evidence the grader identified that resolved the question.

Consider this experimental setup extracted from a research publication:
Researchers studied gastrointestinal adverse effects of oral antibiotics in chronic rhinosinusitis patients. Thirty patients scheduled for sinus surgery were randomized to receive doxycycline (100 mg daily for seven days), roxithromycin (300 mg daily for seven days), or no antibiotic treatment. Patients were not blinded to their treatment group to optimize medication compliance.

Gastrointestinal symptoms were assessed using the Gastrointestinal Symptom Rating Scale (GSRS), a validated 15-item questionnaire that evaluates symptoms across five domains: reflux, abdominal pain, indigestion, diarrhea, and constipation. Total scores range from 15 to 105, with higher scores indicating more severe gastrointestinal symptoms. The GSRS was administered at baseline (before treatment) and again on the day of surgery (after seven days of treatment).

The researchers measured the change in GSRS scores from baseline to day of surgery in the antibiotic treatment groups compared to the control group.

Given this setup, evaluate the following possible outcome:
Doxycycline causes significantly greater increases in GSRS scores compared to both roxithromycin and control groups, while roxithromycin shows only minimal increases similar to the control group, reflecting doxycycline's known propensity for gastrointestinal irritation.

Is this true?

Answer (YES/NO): NO